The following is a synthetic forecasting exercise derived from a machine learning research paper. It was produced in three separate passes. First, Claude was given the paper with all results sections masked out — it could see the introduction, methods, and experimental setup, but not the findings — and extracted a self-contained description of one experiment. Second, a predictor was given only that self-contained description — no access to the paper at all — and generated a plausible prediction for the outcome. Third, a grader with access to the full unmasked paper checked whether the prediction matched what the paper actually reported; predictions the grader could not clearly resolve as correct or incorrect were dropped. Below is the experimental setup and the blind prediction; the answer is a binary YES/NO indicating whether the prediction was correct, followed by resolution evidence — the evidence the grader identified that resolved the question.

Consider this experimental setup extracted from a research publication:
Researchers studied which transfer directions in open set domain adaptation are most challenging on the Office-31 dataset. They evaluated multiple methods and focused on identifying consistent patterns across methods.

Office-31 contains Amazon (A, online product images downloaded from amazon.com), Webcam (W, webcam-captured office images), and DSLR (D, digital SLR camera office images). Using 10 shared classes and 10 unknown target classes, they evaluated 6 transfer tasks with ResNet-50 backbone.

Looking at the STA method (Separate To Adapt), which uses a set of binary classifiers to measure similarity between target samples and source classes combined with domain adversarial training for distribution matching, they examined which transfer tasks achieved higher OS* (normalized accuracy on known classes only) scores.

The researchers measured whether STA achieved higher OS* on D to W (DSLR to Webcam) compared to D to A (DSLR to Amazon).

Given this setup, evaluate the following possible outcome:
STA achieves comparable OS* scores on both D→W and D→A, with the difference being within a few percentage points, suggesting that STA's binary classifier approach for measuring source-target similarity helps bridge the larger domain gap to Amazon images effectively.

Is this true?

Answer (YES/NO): NO